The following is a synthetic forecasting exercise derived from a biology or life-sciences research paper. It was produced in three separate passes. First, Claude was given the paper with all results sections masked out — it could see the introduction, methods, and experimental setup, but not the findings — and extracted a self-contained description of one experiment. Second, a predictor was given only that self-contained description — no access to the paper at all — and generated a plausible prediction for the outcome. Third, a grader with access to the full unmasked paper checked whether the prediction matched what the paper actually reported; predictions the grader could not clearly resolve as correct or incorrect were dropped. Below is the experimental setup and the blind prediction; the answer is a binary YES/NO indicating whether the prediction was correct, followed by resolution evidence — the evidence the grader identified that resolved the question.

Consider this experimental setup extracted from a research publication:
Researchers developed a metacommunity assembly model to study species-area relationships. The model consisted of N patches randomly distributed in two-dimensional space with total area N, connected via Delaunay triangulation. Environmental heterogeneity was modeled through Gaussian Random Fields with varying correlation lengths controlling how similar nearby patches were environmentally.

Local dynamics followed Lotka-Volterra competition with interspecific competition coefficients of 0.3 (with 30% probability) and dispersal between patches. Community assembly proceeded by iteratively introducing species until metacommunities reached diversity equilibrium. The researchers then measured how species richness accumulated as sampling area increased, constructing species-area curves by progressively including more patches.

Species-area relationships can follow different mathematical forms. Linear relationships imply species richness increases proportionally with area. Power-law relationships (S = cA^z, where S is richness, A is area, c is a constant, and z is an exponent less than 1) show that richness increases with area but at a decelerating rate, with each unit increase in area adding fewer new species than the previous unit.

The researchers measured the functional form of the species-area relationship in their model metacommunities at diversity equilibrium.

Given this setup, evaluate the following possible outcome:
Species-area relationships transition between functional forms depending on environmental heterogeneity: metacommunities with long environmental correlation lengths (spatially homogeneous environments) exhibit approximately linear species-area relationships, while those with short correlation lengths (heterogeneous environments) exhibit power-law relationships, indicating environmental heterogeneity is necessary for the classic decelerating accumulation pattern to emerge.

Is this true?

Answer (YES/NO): NO